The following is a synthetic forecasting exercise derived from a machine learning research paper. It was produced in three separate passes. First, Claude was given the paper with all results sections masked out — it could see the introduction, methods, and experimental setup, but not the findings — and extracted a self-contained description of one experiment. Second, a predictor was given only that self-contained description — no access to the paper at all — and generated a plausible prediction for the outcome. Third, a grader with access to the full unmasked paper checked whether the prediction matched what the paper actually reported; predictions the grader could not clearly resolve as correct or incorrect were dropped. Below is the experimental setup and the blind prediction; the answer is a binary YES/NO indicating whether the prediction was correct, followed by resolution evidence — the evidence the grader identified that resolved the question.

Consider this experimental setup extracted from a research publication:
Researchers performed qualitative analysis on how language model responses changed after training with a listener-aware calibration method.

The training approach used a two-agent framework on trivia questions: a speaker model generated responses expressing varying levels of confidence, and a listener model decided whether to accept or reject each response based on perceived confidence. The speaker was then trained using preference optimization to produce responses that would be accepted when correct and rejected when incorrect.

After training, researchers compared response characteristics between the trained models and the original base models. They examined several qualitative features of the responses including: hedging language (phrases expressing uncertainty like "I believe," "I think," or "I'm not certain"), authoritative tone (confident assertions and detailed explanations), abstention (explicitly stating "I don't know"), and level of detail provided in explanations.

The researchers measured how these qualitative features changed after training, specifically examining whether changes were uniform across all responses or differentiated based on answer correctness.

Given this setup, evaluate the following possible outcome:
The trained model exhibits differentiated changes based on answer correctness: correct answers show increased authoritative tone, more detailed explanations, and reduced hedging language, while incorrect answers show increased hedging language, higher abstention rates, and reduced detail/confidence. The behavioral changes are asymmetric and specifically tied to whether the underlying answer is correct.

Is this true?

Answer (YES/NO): NO